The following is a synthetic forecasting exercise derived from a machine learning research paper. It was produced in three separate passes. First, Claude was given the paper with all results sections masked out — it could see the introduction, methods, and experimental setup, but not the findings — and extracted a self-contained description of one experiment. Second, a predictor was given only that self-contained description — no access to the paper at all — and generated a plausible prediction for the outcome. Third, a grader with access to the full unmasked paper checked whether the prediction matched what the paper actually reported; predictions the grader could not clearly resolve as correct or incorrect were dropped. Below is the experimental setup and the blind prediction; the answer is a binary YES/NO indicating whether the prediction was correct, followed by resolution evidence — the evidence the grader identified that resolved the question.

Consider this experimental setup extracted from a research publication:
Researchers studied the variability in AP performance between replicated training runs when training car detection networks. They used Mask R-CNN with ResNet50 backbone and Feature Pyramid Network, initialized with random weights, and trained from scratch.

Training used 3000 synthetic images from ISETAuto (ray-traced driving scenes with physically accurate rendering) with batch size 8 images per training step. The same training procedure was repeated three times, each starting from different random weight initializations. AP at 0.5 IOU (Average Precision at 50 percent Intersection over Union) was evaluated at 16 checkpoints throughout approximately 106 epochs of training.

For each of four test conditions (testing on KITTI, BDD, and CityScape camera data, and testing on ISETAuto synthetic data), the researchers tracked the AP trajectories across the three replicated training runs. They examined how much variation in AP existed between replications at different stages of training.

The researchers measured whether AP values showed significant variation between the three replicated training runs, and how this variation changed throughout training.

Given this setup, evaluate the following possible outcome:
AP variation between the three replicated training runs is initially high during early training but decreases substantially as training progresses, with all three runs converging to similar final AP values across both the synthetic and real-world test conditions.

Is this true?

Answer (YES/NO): YES